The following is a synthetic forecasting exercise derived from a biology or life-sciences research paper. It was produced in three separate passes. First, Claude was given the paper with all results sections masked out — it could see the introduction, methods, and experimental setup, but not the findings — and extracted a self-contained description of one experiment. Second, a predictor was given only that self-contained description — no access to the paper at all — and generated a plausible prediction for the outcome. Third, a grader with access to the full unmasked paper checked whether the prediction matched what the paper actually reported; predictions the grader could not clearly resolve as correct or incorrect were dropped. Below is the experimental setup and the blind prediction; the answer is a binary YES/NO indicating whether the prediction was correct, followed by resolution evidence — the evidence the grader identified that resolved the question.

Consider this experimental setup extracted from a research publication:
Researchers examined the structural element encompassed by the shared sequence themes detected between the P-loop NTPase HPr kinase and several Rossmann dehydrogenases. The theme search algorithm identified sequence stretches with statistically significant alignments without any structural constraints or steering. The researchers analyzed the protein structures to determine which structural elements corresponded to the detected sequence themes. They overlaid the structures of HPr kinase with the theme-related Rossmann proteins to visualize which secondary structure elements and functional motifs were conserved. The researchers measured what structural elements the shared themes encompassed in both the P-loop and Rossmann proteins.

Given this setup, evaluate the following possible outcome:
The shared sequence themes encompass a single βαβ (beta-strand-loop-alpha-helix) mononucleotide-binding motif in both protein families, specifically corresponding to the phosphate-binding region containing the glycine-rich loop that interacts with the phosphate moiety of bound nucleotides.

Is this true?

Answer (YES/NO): NO